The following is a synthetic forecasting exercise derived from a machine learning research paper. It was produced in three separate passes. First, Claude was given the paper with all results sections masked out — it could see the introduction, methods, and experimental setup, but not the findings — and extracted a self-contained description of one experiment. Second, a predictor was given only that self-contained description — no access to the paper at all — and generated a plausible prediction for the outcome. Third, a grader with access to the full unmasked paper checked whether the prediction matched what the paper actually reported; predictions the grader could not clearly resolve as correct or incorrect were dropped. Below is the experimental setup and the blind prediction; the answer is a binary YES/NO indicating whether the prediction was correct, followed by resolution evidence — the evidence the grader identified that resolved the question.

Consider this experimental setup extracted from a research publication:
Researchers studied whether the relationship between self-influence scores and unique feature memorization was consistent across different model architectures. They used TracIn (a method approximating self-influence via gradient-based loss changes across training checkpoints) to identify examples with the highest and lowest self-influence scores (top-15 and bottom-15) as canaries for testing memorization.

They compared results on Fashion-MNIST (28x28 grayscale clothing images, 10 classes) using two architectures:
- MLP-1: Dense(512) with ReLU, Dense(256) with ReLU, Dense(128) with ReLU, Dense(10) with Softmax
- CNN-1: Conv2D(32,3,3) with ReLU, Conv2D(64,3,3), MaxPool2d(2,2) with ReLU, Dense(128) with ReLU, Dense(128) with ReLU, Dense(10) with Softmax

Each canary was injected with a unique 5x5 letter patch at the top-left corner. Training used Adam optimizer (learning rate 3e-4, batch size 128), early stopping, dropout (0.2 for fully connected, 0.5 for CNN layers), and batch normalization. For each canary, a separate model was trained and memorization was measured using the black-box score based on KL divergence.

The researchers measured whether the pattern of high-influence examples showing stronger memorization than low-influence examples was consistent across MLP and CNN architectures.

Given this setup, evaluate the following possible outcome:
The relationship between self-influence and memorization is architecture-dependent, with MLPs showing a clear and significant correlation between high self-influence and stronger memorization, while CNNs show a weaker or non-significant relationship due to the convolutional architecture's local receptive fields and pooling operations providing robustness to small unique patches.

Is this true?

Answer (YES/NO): NO